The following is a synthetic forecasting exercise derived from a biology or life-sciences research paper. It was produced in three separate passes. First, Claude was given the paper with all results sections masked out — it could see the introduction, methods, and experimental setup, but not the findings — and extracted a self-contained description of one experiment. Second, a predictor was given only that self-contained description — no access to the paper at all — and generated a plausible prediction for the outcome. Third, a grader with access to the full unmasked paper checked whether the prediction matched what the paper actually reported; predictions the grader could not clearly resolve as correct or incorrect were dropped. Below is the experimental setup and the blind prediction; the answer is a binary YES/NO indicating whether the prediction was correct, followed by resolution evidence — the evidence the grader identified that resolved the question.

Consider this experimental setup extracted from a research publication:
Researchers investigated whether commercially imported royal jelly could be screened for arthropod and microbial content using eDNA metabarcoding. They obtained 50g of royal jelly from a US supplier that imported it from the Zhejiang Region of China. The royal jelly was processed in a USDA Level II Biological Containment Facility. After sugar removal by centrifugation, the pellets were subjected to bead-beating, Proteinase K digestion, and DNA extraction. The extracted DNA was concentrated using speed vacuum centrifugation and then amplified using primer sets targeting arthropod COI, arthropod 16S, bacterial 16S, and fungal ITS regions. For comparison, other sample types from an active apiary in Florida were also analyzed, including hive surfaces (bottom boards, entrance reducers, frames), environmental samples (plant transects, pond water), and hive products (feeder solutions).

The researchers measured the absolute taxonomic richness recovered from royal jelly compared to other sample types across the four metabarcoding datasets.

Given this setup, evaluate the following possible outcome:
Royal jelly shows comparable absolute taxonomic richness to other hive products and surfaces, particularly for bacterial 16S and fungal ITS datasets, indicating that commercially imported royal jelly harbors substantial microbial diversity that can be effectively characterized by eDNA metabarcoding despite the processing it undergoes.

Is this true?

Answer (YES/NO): NO